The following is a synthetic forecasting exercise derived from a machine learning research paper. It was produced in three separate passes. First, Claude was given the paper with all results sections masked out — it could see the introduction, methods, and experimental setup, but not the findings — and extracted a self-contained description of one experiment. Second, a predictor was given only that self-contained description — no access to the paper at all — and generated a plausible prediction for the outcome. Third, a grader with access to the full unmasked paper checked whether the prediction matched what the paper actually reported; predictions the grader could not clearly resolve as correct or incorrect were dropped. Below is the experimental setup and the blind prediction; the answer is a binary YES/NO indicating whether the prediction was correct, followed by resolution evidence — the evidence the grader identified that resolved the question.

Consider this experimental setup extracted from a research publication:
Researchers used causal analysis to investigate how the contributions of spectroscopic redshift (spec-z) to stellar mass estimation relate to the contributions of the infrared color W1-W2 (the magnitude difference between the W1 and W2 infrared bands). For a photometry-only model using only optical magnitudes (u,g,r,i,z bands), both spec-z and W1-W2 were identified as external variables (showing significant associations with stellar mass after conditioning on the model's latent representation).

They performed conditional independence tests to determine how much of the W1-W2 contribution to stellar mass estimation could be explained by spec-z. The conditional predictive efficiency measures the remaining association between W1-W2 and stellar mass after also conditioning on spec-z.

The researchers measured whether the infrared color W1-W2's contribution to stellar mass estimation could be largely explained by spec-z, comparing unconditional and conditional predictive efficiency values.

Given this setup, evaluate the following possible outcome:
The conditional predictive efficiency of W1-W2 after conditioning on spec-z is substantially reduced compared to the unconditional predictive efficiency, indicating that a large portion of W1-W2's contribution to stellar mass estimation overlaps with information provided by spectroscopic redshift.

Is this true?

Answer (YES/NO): YES